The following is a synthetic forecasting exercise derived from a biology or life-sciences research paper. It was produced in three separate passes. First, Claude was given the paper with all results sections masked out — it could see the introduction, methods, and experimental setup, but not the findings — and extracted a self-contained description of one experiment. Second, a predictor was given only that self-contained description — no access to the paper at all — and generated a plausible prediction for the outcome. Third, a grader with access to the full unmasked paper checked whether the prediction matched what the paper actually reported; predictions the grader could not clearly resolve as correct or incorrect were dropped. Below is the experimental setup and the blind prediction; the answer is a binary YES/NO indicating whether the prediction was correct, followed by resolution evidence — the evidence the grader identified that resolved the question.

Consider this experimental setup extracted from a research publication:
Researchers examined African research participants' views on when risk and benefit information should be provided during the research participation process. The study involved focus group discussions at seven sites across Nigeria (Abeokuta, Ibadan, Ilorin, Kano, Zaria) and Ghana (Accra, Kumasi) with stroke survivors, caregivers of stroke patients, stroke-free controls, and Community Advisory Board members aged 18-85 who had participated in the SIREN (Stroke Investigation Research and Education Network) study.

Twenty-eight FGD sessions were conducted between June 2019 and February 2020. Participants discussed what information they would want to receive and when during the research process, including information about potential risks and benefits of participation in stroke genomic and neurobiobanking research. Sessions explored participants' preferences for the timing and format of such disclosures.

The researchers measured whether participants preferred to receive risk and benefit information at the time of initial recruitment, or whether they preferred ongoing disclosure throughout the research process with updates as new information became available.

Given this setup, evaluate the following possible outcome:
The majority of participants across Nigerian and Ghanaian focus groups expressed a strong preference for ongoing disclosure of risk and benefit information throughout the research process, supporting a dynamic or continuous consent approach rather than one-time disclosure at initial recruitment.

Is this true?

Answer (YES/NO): NO